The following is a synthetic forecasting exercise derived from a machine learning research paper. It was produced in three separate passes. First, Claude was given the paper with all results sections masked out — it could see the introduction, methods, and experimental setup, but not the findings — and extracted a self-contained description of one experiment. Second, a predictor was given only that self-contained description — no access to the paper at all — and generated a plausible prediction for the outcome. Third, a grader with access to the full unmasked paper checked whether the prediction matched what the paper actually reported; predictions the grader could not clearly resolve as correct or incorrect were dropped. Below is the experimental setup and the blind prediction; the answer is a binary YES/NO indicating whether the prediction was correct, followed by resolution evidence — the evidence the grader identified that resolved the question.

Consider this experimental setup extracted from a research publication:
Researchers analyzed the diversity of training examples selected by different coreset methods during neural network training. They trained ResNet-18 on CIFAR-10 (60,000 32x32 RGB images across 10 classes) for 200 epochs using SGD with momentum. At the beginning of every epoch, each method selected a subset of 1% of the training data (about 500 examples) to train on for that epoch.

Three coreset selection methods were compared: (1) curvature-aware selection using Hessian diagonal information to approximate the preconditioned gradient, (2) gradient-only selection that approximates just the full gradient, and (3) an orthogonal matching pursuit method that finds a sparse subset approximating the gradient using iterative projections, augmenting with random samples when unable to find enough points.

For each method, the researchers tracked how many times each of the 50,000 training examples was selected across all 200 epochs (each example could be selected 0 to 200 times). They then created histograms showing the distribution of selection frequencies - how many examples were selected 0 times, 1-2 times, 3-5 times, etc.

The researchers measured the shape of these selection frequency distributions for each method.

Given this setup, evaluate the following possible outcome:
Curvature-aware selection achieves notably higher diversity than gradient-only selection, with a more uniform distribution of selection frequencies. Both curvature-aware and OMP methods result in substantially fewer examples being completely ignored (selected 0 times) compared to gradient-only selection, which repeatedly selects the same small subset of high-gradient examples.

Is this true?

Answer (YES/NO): NO